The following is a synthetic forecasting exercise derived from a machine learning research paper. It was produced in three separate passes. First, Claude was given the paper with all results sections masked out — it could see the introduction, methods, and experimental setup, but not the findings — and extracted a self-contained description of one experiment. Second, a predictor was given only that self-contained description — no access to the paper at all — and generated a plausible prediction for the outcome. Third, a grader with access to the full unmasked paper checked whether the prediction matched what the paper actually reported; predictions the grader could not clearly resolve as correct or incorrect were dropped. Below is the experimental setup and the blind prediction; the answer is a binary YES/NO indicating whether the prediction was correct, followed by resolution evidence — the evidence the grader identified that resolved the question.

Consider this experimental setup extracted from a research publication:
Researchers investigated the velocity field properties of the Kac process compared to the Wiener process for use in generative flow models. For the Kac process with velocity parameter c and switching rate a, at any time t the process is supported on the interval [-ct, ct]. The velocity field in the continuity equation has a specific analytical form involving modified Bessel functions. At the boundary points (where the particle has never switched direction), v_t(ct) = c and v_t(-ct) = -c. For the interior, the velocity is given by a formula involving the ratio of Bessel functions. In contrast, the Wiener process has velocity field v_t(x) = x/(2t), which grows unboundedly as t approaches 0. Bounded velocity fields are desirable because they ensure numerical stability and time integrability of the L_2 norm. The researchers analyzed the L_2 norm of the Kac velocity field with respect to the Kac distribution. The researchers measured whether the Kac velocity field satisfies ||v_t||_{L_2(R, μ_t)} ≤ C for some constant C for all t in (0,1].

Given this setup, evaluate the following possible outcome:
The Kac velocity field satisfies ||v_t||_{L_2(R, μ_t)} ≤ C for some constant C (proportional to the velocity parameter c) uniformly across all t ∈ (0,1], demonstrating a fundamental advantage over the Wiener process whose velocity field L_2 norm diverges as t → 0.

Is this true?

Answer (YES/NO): YES